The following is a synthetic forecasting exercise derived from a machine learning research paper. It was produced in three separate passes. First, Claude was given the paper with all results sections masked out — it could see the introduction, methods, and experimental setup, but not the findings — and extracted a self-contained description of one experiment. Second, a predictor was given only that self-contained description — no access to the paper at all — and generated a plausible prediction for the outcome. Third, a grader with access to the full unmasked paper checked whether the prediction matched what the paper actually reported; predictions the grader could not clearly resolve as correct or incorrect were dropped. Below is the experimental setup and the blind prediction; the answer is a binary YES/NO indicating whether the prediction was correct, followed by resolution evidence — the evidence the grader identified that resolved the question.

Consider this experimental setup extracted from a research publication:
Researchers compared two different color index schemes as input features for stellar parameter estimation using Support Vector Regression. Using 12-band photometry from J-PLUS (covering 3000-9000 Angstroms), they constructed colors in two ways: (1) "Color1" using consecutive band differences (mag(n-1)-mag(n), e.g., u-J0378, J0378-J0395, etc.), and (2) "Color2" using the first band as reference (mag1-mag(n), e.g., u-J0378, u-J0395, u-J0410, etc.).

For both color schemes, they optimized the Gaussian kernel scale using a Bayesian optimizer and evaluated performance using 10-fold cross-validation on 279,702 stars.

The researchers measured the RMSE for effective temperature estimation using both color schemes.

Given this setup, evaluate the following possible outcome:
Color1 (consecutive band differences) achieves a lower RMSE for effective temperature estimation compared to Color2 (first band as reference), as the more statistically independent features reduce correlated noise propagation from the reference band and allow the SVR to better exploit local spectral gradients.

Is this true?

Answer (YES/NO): YES